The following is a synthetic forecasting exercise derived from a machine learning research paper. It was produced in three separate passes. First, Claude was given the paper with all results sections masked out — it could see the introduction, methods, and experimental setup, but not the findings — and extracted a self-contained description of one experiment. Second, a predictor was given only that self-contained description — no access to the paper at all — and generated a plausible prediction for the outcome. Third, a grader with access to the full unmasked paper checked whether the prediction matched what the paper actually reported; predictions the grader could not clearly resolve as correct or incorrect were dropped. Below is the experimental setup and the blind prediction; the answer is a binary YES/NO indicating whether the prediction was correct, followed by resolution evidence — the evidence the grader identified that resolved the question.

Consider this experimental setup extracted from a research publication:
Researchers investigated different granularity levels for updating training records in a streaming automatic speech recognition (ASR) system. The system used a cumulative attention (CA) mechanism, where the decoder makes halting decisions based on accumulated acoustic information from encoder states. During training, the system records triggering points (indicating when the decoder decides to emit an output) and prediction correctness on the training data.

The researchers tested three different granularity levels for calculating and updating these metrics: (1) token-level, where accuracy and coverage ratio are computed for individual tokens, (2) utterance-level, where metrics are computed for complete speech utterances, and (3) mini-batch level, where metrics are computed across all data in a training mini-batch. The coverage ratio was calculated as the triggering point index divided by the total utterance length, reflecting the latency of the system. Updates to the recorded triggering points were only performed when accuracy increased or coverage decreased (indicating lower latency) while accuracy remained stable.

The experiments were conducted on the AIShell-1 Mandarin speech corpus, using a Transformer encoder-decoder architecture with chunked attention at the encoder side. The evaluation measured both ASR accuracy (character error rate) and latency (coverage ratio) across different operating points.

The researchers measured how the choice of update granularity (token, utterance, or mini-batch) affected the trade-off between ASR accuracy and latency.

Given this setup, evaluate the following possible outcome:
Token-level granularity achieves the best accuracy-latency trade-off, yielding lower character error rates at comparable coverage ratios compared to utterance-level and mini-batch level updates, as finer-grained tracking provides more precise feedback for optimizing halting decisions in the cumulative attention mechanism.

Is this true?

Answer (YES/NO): NO